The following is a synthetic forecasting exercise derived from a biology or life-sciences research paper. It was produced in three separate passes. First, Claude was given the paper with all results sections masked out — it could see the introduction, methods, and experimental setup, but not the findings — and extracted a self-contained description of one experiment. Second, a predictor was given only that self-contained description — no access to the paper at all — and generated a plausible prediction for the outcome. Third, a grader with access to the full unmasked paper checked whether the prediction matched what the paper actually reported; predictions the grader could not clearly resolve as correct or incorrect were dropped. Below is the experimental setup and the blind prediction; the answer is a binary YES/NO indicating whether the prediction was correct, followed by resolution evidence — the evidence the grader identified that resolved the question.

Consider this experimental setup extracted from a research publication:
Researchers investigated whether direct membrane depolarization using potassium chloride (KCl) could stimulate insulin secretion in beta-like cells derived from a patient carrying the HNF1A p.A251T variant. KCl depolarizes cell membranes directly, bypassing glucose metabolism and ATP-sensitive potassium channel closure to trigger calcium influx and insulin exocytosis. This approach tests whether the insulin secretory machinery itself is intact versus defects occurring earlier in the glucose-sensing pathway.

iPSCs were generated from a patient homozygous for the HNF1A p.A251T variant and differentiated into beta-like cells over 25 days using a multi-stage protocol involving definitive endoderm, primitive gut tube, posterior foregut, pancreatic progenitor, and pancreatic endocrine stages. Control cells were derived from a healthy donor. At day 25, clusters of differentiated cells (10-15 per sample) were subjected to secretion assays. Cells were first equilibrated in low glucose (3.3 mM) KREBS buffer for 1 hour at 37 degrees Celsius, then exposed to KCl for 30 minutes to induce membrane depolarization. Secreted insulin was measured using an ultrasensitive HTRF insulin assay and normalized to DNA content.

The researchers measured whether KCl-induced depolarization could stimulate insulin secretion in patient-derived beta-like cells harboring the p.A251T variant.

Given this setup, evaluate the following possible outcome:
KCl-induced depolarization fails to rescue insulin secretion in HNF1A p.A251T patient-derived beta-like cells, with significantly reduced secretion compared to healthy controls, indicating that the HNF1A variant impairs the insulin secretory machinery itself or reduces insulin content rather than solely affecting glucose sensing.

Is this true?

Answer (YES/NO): YES